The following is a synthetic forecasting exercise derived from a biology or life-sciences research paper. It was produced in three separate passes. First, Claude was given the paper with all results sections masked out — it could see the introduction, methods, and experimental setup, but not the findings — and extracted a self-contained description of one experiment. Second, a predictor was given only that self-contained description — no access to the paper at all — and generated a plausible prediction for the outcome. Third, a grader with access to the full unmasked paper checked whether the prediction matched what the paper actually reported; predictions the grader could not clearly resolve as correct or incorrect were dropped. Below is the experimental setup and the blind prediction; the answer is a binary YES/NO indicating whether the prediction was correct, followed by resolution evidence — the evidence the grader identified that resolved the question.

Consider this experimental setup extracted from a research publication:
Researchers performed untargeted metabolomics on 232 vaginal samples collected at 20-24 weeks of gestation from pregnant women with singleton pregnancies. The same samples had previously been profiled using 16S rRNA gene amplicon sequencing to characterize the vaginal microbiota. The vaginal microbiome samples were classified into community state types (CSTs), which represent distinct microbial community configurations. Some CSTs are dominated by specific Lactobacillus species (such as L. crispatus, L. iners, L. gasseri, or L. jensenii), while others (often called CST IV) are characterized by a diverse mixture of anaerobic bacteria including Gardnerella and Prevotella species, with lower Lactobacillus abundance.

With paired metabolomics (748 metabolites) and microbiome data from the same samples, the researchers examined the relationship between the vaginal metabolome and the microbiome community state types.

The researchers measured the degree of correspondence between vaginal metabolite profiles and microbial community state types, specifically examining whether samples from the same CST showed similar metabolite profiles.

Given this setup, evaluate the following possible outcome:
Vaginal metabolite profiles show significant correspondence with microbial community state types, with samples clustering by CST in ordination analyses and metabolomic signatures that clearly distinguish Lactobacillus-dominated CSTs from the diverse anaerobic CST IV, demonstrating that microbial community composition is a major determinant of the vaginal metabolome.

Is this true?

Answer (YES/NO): NO